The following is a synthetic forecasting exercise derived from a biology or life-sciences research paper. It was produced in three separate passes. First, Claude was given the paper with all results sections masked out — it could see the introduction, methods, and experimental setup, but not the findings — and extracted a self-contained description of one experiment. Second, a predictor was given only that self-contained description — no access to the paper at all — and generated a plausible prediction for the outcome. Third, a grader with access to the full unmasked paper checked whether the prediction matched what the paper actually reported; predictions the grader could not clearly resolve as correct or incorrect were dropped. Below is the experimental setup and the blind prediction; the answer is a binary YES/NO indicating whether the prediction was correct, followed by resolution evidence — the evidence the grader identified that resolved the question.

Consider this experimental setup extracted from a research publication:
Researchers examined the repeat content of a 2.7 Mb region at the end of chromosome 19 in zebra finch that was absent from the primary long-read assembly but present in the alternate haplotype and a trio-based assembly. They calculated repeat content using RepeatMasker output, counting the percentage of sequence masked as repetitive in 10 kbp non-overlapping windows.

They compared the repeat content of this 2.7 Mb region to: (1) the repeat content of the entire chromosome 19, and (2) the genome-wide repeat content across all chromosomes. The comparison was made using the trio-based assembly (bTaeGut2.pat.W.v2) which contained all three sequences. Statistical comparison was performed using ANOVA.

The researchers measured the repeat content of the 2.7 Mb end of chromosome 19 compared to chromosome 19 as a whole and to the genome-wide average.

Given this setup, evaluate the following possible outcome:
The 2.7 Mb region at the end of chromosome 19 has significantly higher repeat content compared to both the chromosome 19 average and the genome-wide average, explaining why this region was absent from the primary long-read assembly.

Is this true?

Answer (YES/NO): YES